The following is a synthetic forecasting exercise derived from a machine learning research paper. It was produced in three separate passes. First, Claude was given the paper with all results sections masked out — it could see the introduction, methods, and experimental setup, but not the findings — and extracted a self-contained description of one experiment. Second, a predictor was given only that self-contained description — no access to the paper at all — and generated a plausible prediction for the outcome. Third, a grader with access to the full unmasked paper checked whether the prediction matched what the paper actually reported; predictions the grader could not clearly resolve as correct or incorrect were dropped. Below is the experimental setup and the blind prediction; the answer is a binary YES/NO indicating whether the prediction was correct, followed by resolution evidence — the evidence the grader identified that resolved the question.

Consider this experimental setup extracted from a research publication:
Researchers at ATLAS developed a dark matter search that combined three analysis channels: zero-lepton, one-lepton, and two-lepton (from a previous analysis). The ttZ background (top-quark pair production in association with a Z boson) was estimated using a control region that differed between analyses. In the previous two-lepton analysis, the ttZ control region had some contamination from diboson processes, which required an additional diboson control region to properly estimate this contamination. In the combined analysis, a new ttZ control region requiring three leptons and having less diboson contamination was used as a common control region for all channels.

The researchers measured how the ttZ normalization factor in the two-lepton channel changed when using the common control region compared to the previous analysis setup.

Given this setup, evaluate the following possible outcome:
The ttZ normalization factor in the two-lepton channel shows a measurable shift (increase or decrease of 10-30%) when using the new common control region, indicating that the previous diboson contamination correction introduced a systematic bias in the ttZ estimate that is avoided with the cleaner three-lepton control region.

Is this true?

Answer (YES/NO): NO